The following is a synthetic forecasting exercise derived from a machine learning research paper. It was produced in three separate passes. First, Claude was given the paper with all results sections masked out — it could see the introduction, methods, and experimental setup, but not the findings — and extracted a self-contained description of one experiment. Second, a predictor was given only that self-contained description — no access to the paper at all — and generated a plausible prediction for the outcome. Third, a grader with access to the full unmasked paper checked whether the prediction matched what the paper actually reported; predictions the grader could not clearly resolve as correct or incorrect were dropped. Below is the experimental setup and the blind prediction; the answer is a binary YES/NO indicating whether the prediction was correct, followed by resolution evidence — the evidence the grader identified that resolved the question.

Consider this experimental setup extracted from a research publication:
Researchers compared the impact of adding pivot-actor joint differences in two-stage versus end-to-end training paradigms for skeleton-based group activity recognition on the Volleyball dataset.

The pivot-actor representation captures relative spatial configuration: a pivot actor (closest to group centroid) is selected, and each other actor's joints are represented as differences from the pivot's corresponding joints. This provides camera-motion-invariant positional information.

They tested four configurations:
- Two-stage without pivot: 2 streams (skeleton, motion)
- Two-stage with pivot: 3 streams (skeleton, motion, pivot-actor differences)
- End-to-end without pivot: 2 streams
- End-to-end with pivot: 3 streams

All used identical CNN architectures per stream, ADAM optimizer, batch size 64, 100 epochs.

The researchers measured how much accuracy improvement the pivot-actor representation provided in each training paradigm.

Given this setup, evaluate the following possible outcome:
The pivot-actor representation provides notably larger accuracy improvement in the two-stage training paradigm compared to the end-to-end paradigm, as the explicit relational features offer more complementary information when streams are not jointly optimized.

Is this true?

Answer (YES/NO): NO